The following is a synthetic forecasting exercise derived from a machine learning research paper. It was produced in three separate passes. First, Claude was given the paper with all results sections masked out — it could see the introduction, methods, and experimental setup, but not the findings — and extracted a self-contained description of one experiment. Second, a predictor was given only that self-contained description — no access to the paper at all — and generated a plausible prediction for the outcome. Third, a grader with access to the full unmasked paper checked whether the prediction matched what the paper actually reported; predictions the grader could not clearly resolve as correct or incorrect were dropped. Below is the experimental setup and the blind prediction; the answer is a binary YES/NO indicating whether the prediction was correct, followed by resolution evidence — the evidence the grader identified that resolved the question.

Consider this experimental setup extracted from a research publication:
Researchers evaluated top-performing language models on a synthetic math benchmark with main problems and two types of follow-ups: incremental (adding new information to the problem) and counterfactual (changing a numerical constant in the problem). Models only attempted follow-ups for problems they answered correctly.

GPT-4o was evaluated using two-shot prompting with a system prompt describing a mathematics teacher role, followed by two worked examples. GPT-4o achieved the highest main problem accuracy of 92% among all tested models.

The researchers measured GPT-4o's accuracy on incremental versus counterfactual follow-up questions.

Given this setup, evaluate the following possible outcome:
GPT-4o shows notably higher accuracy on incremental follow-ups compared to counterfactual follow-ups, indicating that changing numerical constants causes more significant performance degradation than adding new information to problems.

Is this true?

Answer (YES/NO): NO